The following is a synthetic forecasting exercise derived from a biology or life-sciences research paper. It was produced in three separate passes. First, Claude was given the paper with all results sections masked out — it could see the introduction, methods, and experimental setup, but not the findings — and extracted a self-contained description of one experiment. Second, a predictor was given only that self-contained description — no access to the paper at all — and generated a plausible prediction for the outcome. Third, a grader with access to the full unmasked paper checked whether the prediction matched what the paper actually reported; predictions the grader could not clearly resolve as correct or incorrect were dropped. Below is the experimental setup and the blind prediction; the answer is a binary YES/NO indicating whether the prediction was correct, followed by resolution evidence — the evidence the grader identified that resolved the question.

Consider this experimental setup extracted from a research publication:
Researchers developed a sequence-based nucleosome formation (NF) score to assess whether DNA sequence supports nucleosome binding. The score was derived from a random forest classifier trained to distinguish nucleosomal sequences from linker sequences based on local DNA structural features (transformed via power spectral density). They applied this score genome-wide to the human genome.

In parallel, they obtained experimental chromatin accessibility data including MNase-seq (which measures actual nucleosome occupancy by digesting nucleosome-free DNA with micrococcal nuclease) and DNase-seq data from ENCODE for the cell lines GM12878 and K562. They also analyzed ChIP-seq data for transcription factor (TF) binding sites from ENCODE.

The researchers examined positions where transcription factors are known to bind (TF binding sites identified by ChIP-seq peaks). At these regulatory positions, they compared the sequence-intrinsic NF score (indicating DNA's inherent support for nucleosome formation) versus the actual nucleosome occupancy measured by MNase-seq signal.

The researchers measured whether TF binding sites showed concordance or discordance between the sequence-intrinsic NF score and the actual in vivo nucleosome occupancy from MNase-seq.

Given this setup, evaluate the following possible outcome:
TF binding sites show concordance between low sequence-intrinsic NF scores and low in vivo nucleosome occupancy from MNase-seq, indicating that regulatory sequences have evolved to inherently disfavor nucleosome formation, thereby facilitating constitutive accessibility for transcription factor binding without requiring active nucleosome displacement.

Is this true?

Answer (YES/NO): NO